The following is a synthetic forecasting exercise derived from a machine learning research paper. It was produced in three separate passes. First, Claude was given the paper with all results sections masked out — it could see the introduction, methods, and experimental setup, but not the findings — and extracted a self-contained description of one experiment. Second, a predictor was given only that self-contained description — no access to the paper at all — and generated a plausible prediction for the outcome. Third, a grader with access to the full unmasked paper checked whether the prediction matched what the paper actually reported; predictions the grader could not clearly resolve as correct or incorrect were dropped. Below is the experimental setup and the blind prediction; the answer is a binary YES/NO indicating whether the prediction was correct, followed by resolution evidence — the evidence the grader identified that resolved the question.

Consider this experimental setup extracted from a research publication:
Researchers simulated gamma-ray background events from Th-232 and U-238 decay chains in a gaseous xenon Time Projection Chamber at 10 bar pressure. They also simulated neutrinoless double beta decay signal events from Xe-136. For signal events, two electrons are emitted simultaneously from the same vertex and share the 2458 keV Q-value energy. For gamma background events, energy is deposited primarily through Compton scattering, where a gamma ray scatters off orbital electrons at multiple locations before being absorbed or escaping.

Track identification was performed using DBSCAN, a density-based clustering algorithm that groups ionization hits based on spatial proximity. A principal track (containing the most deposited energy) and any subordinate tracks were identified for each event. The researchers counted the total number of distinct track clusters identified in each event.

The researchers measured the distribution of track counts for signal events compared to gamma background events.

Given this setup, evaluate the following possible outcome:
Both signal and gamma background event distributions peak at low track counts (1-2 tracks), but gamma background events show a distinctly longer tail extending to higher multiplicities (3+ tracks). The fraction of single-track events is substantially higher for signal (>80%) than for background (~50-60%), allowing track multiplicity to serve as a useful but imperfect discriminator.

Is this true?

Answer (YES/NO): NO